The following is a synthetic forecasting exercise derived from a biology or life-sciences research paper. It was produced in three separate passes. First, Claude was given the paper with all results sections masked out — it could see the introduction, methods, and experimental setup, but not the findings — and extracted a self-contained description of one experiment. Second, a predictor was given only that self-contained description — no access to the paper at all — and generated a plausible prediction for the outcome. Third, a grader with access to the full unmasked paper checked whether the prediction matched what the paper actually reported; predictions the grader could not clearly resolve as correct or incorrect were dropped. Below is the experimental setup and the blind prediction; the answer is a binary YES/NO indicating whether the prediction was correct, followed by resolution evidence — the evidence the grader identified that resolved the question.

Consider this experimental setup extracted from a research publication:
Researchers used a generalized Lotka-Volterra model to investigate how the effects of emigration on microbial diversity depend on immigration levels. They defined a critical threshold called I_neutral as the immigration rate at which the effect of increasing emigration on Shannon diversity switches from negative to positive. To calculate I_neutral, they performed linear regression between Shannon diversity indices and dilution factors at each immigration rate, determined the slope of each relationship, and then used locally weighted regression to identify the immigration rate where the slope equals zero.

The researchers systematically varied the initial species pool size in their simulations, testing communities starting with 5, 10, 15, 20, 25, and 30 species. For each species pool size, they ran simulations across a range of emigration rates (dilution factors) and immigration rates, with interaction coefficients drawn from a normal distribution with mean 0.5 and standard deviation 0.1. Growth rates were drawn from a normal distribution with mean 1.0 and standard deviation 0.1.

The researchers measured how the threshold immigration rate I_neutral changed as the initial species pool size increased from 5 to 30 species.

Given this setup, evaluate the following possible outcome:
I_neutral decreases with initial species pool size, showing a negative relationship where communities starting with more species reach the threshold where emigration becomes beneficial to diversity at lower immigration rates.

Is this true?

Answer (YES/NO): YES